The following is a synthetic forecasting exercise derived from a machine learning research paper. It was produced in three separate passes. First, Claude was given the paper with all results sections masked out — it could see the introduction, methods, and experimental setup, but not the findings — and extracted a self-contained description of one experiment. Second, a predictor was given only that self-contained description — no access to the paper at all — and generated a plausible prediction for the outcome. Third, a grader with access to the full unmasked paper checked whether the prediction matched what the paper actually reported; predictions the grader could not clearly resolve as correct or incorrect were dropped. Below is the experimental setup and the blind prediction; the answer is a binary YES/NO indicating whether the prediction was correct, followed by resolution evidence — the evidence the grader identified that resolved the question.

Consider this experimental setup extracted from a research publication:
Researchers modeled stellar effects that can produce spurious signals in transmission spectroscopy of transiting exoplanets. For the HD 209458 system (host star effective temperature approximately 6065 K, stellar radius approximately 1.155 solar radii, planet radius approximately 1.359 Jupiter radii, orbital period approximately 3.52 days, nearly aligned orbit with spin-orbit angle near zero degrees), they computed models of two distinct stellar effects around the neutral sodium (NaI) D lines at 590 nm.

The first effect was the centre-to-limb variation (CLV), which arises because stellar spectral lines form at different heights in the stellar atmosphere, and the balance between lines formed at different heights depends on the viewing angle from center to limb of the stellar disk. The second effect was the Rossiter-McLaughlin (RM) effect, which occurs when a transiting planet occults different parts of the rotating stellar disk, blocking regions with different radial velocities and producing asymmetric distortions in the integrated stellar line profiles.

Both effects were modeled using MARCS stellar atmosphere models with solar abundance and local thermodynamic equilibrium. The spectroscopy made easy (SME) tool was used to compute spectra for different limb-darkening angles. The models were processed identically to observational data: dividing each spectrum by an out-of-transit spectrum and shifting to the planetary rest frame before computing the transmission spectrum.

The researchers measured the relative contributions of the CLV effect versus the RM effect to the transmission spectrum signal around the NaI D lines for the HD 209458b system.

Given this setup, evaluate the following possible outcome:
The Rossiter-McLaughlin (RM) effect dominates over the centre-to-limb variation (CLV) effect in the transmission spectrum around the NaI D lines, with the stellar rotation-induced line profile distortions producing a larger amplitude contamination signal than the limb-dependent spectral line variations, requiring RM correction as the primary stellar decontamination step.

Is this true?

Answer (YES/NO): YES